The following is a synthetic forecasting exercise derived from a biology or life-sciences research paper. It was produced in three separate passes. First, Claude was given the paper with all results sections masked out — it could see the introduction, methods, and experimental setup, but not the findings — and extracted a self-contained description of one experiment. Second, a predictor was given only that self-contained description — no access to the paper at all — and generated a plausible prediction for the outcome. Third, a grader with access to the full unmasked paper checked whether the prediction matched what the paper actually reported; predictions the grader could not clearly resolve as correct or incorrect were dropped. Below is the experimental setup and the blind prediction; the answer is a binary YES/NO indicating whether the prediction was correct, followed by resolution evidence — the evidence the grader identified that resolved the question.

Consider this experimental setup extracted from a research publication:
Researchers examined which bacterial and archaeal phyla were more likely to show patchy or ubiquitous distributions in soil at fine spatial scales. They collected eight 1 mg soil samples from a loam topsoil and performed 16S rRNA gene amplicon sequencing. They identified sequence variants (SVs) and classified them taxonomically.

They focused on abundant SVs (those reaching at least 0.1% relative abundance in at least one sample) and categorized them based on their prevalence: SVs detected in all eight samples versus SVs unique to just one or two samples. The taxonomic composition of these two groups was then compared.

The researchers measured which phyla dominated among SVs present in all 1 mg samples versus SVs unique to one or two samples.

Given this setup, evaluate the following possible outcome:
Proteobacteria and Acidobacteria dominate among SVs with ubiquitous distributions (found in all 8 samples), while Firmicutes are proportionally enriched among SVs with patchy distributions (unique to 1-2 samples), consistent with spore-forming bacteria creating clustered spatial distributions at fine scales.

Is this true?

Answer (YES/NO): NO